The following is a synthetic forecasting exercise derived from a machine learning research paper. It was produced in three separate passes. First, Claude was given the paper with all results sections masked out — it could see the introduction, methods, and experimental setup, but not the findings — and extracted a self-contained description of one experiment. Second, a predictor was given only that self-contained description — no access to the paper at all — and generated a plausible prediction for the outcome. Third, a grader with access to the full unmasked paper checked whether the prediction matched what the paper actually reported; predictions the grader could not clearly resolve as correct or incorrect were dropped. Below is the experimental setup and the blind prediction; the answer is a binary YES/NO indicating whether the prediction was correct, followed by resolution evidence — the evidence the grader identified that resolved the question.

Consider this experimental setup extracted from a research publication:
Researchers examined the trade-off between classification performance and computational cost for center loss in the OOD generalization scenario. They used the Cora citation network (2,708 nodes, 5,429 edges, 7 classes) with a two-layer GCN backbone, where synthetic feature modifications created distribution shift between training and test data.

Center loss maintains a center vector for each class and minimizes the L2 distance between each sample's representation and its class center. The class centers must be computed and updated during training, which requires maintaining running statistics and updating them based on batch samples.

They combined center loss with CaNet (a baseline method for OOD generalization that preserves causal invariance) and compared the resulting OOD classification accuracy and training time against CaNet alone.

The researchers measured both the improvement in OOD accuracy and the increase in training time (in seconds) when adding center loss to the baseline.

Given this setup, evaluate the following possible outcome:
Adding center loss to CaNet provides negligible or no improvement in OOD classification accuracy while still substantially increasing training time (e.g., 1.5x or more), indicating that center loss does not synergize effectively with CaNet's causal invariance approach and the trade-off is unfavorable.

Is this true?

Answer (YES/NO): NO